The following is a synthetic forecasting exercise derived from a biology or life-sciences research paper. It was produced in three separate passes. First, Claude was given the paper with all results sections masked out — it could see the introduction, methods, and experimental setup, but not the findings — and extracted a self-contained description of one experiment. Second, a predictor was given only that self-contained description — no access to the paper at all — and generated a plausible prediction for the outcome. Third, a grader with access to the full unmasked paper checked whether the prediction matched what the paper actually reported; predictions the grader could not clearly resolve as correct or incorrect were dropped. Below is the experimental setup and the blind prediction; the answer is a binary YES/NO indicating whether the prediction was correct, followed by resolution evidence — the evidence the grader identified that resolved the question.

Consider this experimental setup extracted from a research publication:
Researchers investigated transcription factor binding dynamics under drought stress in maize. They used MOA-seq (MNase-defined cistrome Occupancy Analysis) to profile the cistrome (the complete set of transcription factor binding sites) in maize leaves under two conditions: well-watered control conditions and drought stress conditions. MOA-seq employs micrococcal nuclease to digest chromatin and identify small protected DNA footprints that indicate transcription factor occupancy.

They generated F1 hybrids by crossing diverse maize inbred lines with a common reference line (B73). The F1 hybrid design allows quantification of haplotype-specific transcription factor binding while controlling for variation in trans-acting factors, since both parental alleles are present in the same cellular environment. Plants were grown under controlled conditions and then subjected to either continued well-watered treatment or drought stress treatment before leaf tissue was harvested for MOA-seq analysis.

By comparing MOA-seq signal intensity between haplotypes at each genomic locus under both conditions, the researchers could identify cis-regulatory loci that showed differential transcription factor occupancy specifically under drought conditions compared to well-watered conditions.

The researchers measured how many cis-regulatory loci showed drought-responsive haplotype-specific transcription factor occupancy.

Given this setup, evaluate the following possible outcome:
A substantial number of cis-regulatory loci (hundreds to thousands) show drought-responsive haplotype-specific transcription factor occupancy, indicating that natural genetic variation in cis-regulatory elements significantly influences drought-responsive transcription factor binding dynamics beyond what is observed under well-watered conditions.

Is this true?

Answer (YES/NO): YES